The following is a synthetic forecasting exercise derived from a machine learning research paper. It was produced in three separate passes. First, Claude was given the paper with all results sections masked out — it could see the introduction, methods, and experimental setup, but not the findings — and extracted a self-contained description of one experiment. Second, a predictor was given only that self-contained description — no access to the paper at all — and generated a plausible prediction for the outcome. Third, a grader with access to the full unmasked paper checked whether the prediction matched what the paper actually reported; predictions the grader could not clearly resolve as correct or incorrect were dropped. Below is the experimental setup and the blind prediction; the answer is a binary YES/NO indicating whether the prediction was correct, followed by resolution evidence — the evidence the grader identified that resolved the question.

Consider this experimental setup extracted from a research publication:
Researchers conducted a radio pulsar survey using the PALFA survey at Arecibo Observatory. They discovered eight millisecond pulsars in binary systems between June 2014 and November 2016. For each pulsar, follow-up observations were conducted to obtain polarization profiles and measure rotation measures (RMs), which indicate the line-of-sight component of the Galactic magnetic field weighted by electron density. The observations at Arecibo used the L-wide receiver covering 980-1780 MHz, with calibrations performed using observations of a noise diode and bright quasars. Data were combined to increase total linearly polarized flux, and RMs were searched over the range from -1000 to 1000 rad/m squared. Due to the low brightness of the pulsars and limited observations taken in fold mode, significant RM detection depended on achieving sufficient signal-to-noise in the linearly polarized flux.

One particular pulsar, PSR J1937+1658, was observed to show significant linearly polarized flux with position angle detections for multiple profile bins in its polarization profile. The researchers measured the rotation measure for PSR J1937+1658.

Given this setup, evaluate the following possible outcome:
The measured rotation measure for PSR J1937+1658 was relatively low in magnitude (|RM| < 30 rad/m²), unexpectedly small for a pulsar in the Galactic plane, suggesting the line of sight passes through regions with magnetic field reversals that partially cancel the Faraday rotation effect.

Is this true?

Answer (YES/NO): NO